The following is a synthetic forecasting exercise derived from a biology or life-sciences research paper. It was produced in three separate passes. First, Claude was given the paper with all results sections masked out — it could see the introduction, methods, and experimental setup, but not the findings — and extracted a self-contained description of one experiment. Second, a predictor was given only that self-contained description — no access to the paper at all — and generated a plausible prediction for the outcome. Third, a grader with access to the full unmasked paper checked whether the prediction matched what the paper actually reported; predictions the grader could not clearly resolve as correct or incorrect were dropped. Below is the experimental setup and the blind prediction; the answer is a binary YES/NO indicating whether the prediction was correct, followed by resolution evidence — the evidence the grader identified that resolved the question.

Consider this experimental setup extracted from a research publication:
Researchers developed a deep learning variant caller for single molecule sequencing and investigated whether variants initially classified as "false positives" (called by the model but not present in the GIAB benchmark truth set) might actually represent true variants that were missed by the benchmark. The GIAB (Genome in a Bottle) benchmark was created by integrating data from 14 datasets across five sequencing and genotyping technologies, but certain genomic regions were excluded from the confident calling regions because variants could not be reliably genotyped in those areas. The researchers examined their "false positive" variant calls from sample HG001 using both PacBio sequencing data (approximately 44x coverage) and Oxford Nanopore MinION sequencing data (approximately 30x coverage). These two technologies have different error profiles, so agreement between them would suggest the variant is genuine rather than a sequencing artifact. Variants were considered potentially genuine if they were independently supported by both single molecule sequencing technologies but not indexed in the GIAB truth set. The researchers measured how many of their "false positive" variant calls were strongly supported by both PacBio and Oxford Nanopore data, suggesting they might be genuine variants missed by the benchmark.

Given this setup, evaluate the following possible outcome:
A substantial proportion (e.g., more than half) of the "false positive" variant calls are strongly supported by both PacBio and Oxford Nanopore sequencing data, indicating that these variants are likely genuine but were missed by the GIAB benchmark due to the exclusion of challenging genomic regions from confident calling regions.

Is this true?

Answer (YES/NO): NO